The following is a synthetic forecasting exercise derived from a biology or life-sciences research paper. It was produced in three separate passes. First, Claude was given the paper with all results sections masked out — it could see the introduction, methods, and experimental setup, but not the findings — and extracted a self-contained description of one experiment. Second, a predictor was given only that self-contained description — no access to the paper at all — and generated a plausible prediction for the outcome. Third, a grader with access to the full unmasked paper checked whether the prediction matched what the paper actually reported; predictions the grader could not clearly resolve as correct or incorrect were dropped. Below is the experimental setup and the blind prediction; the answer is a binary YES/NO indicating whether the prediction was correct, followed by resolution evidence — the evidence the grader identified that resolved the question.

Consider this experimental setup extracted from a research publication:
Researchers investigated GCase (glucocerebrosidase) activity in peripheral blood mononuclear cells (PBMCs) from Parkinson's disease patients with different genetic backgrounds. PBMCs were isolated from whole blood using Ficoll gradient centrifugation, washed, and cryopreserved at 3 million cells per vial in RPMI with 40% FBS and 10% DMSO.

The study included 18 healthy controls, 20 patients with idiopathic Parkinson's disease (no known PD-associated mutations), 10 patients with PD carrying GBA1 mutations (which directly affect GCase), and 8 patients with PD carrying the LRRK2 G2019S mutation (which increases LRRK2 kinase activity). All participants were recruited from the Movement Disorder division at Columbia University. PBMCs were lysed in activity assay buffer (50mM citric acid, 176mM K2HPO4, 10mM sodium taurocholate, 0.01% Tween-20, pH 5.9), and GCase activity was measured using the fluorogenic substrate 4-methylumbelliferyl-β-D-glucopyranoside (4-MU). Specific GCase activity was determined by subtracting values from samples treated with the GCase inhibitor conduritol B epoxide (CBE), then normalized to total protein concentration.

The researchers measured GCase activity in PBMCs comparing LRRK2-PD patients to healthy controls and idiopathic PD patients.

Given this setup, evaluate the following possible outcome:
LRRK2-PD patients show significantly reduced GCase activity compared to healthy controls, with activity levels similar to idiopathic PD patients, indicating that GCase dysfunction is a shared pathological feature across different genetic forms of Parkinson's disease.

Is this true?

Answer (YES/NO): NO